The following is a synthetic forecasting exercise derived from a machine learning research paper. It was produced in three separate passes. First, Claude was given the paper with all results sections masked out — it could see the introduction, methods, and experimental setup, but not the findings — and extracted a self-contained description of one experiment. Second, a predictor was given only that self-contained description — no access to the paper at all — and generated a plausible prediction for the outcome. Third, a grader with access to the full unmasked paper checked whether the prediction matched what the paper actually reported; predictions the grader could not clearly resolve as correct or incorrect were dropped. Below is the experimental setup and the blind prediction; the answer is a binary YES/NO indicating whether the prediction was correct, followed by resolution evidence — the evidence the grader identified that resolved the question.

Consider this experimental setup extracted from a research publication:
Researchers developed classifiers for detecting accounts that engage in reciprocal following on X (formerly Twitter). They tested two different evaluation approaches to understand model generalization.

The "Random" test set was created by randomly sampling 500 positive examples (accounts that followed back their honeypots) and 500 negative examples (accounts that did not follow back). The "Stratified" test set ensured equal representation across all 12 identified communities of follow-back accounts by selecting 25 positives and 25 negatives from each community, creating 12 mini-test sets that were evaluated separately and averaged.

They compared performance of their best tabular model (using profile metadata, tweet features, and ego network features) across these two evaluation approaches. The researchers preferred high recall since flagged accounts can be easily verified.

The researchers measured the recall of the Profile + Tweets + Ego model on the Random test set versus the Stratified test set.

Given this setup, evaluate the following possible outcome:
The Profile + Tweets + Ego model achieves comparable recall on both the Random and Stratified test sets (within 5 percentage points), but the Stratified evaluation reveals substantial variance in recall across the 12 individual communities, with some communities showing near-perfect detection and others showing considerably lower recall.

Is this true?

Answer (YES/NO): NO